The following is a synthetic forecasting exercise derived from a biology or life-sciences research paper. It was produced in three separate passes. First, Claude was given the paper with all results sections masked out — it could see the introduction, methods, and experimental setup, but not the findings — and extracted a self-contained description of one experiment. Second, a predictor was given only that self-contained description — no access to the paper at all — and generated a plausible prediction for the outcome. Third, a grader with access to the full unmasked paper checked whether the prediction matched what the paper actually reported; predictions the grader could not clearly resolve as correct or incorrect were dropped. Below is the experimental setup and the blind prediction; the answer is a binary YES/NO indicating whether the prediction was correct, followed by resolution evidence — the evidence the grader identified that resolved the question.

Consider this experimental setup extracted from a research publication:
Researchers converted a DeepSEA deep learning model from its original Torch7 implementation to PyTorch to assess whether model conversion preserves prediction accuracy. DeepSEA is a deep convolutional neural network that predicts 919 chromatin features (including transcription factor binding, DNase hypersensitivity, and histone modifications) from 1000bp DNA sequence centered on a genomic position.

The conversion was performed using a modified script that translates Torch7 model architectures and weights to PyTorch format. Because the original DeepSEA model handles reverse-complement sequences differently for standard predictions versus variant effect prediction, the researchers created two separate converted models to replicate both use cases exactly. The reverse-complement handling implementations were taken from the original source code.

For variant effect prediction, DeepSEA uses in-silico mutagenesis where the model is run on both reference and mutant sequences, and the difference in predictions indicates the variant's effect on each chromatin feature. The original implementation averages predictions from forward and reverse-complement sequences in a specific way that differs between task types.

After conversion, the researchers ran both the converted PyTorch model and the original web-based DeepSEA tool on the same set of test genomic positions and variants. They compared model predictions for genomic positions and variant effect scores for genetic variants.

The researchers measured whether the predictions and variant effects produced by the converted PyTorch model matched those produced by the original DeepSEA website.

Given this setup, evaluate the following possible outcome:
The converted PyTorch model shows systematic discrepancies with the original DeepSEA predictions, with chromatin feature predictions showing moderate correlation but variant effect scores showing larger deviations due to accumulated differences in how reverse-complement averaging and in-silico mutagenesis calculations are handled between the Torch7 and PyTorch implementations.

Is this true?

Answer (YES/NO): NO